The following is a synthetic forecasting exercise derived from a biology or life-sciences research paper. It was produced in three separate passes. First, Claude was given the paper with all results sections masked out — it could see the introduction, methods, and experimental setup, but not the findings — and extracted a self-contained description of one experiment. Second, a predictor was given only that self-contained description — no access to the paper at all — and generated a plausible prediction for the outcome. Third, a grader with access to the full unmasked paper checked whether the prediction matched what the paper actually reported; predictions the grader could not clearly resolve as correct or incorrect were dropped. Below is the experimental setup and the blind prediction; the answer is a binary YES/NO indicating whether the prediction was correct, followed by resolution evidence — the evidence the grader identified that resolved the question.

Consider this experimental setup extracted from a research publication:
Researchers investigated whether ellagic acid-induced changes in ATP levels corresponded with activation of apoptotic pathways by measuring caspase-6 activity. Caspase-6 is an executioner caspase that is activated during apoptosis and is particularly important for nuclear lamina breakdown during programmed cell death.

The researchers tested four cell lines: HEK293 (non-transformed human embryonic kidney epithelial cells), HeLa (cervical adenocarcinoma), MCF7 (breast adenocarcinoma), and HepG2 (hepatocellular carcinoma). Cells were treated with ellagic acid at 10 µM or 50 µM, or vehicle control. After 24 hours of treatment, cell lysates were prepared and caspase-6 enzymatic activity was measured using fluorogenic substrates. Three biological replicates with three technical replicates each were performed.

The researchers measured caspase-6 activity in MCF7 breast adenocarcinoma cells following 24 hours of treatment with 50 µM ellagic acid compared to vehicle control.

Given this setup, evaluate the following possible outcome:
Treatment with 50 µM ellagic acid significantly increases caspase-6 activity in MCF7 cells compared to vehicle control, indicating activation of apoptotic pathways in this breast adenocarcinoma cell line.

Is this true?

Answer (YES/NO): NO